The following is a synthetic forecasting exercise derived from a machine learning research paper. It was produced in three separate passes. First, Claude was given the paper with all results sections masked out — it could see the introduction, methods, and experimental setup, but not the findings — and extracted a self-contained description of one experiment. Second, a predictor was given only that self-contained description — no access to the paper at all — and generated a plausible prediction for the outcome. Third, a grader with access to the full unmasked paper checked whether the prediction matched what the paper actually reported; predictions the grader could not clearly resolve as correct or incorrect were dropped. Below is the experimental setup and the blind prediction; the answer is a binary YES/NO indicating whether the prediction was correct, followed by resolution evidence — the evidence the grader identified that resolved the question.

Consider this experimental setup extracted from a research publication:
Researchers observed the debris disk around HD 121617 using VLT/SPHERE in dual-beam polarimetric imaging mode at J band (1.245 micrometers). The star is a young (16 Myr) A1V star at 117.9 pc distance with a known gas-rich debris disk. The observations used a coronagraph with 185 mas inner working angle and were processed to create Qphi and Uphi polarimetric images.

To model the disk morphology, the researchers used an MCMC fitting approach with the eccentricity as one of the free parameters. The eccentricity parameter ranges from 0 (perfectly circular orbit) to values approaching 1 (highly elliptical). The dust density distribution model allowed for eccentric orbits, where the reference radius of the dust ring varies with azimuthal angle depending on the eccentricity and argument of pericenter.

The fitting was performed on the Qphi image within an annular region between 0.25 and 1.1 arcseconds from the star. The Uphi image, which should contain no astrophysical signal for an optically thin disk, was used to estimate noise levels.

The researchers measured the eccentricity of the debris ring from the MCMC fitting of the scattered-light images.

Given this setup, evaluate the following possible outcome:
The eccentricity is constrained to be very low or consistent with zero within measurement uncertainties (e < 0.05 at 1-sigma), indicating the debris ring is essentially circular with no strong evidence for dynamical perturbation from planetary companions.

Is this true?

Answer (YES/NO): NO